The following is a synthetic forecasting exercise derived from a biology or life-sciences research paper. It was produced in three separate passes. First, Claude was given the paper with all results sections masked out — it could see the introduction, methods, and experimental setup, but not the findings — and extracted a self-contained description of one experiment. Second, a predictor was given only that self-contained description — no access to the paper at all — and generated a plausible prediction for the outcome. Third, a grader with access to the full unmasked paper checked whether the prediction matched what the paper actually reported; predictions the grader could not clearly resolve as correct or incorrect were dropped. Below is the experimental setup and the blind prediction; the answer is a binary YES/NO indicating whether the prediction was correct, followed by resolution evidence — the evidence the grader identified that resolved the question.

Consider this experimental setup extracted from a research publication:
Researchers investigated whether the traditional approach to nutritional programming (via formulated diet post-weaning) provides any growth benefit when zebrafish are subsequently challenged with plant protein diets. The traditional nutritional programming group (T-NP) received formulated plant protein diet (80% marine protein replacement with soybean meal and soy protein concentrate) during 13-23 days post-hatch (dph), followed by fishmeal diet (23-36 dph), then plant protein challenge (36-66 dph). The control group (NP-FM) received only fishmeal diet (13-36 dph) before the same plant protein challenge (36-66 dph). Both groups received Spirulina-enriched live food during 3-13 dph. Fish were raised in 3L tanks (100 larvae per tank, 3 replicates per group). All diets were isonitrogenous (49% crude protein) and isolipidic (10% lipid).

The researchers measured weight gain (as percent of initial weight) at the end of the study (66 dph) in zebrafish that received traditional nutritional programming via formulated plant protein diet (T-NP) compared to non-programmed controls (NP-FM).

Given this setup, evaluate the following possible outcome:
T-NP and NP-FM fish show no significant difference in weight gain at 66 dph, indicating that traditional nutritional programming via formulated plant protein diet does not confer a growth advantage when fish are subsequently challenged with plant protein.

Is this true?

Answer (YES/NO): NO